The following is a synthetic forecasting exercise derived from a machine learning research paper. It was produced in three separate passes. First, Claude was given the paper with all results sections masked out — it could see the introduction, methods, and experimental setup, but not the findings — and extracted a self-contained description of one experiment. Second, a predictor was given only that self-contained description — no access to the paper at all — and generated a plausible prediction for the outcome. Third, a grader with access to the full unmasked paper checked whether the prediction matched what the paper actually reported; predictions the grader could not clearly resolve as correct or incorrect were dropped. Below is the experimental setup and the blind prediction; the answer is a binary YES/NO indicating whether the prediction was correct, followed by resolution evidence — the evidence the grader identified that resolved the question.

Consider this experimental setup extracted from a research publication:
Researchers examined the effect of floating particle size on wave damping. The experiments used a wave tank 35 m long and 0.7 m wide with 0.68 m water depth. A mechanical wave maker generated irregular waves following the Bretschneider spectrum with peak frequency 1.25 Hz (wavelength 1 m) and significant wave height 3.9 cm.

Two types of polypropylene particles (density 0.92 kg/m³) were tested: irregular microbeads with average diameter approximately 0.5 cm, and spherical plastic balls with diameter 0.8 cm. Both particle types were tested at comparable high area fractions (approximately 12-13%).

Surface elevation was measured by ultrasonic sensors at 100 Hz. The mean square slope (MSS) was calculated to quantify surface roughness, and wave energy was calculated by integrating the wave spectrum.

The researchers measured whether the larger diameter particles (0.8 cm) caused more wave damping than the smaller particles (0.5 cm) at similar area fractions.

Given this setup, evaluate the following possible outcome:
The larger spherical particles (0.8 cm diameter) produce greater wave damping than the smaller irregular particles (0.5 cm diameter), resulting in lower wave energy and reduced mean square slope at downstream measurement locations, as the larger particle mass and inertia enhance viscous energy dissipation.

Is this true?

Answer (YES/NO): NO